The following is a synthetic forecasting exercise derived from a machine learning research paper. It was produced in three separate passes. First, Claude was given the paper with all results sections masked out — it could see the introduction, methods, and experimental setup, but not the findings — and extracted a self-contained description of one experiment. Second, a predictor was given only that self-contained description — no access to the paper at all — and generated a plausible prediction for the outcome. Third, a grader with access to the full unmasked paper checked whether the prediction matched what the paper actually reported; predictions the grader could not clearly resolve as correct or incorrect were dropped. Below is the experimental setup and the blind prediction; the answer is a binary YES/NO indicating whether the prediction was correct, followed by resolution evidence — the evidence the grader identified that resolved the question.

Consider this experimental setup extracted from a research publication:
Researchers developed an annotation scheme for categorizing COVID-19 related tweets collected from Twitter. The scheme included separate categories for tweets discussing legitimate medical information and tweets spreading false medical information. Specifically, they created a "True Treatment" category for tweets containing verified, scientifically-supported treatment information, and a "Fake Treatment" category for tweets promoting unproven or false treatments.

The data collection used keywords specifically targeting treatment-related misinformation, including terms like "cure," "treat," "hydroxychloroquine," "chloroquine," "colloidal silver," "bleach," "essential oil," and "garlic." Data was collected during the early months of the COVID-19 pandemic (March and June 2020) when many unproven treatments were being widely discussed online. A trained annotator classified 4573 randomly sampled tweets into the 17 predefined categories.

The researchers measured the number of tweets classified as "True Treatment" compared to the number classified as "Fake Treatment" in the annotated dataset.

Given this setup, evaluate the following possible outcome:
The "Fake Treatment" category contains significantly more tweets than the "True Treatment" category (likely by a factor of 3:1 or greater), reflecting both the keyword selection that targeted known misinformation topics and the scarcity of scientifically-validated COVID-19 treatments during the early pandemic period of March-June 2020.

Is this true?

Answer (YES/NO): YES